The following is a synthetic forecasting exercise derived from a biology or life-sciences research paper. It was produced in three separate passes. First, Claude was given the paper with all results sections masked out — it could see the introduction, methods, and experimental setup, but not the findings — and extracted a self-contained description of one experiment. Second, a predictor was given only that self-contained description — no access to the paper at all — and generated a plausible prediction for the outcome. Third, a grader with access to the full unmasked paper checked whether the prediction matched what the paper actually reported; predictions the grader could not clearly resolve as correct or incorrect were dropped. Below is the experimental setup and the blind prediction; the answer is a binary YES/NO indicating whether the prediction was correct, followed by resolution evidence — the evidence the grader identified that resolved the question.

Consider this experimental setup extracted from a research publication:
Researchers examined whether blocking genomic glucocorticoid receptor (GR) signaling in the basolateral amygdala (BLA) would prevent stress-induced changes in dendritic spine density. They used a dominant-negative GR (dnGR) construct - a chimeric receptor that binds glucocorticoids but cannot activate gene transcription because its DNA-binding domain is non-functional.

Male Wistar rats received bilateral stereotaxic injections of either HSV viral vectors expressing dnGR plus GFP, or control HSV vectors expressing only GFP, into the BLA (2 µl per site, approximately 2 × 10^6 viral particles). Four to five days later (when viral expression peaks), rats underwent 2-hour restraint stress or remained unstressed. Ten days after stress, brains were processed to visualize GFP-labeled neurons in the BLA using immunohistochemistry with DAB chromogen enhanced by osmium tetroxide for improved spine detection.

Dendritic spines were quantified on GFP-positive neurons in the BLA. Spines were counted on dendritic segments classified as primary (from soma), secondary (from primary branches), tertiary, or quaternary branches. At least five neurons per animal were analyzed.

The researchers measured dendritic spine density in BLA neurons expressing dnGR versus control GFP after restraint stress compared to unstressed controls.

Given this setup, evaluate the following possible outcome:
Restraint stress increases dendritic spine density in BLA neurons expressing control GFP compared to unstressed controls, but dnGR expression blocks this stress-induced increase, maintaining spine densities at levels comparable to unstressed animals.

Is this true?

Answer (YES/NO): NO